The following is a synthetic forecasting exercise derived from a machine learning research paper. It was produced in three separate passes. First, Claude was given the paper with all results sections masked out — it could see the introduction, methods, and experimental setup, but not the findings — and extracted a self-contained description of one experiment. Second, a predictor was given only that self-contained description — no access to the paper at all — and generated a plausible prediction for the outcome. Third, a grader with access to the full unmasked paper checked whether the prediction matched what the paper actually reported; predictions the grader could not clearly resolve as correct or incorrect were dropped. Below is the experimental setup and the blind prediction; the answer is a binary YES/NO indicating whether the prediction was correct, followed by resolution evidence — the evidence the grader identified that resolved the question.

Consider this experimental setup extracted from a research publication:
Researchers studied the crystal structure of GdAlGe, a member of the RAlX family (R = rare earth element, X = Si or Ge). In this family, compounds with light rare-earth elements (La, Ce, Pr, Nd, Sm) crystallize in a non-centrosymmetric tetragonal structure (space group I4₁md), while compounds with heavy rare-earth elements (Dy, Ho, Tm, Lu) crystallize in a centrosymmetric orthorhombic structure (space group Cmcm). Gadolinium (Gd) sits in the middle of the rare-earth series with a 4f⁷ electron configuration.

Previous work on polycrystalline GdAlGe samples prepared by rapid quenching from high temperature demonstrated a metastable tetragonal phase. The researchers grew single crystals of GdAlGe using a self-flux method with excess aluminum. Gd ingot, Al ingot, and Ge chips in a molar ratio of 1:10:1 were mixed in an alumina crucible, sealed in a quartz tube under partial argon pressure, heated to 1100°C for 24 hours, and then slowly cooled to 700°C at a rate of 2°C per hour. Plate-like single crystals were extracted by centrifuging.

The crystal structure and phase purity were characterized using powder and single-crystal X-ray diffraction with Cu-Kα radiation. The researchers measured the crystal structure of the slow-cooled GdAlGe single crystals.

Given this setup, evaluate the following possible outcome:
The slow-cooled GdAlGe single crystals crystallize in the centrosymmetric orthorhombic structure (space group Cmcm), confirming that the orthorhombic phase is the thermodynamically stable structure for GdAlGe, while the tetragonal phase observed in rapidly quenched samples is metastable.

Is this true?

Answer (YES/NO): YES